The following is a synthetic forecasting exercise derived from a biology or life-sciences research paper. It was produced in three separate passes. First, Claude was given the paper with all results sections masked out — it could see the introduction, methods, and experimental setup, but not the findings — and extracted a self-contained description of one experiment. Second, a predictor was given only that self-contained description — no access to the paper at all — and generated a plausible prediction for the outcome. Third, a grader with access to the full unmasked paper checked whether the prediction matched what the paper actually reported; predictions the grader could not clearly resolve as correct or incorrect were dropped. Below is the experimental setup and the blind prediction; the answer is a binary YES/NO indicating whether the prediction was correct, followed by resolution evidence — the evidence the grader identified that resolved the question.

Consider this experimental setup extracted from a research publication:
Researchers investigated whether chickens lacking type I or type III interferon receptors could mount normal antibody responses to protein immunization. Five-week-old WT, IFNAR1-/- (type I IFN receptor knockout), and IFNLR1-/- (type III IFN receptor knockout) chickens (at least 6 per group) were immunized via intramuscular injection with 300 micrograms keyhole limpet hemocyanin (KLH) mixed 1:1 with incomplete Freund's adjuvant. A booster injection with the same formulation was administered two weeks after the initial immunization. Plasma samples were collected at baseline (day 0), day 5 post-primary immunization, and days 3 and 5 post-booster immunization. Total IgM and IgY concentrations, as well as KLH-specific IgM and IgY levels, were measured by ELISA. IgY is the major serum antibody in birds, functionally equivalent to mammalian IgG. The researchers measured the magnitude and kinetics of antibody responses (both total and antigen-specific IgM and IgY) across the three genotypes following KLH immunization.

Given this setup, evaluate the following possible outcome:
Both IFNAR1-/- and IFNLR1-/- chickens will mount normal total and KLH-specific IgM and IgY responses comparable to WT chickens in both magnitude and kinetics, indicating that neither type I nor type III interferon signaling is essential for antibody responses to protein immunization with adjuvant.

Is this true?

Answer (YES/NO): NO